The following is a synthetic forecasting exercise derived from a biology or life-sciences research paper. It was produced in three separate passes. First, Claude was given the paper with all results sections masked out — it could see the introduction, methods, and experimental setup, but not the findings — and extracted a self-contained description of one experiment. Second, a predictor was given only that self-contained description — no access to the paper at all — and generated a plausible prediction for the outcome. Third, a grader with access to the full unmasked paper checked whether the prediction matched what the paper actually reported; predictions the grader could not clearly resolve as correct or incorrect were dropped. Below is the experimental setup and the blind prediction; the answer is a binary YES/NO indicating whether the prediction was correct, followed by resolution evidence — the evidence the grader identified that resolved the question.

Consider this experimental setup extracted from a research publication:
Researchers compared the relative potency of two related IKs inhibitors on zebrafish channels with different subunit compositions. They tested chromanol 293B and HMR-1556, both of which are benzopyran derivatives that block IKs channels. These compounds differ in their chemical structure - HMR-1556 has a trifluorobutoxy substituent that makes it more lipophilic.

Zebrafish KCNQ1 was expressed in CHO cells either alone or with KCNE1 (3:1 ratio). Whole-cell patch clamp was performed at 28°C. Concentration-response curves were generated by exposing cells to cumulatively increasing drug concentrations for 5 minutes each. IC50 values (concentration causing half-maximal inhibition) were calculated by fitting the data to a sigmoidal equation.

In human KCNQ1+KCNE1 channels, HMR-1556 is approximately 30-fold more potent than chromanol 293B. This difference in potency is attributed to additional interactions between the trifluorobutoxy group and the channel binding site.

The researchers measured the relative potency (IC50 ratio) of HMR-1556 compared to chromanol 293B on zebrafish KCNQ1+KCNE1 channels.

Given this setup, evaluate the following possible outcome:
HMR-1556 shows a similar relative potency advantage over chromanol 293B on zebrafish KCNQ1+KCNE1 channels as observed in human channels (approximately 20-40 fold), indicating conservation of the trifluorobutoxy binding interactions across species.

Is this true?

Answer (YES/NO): NO